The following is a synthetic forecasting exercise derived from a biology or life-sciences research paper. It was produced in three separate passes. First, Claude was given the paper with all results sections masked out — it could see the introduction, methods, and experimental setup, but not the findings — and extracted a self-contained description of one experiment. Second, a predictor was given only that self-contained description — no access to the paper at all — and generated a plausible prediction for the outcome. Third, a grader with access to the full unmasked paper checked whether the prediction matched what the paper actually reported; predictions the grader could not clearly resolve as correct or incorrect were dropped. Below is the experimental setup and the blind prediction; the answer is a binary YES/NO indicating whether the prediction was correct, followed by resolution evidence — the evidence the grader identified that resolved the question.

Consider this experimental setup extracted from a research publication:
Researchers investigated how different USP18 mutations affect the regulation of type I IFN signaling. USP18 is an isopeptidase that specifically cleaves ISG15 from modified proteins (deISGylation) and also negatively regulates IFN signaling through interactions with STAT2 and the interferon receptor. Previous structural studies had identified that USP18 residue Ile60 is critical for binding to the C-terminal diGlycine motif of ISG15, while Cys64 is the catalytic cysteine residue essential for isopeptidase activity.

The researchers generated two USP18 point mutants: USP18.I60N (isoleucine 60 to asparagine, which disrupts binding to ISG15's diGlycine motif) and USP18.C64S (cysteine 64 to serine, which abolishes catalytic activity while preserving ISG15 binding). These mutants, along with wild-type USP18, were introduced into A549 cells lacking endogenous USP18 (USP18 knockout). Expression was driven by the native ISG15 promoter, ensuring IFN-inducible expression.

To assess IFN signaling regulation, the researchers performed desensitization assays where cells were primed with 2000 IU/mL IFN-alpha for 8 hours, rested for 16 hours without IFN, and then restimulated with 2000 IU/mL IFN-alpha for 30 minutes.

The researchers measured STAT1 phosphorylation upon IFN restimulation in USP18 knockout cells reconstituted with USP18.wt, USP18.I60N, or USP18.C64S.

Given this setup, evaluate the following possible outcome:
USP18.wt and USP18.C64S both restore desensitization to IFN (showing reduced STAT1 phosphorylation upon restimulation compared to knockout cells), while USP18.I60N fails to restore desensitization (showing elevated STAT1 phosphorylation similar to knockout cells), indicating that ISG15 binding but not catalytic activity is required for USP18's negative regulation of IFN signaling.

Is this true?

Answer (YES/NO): YES